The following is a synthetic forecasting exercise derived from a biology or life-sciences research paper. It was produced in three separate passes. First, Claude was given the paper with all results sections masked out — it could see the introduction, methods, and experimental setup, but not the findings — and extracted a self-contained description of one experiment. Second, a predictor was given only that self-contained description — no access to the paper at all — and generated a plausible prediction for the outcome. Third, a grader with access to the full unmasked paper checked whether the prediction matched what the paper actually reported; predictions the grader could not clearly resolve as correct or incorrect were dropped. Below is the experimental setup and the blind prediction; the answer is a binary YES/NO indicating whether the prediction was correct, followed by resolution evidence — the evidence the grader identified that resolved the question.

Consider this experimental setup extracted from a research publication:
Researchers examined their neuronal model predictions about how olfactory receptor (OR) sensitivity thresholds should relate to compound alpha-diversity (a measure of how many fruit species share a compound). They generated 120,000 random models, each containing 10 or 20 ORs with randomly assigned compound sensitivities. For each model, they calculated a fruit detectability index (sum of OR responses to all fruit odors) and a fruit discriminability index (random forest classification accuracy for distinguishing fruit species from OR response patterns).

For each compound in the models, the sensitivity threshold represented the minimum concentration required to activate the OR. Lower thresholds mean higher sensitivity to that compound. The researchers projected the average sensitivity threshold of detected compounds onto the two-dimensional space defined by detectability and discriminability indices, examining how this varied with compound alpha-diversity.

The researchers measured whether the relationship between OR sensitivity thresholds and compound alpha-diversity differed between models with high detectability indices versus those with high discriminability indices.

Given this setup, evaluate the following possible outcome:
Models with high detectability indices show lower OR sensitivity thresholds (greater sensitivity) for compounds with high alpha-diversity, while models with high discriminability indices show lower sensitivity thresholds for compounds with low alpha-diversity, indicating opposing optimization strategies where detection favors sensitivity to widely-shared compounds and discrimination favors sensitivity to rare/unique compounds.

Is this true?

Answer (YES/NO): YES